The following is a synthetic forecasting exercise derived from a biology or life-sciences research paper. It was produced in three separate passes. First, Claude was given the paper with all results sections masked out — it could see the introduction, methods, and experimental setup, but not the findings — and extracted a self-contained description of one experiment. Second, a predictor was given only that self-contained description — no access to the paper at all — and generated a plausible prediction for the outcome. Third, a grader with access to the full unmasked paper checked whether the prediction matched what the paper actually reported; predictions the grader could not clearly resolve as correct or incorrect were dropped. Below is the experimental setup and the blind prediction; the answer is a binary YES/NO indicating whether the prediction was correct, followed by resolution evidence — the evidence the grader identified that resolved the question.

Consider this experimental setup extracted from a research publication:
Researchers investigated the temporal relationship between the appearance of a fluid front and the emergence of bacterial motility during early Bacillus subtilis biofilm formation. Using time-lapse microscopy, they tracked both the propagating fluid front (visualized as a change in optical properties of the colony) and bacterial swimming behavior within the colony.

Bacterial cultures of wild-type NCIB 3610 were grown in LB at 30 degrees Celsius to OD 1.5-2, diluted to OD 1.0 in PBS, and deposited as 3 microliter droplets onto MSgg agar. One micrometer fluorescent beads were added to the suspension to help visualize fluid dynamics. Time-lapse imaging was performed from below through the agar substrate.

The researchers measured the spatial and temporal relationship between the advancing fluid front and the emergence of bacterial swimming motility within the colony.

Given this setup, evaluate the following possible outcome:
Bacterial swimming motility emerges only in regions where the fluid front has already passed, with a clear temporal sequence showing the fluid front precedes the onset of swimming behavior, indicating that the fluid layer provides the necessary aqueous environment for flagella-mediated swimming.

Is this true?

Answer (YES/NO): YES